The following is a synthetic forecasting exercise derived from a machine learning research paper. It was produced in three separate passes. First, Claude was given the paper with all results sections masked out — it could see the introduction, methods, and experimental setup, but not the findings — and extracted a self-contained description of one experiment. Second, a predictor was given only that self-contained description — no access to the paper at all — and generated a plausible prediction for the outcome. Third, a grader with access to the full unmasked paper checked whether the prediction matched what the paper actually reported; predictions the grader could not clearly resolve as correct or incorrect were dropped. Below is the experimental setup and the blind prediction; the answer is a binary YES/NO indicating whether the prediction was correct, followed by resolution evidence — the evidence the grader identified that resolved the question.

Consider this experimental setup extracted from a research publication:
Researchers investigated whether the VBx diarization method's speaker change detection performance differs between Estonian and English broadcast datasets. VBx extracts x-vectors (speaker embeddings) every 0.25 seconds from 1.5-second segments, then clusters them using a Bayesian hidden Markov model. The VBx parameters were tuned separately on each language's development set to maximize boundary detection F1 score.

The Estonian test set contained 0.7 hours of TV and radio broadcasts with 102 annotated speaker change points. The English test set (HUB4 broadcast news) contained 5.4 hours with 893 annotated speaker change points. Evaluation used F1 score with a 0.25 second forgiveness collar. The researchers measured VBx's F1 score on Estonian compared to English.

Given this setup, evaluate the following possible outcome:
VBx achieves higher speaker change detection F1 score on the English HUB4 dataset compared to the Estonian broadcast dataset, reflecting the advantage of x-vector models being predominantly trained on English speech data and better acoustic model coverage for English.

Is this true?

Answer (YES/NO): NO